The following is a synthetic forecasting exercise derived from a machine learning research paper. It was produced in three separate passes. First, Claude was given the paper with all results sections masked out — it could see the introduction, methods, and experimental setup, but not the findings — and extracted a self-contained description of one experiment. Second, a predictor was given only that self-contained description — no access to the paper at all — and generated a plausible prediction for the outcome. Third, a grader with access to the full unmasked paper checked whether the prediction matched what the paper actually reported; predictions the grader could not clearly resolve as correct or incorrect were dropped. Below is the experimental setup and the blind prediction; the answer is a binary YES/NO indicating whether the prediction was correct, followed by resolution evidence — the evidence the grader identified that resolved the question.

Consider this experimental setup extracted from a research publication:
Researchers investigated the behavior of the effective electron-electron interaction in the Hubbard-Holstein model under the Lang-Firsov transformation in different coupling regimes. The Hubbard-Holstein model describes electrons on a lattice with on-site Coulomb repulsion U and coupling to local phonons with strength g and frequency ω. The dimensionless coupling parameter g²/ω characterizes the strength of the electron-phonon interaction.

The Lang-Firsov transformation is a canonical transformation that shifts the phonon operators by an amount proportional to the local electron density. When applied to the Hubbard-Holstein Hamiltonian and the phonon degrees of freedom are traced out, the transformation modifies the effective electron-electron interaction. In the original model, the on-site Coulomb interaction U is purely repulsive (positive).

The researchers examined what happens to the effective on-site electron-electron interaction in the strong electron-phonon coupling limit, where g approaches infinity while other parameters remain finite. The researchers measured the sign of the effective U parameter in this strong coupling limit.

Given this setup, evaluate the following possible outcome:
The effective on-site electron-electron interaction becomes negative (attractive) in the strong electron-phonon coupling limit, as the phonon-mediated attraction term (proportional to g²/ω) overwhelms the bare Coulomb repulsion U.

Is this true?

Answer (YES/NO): YES